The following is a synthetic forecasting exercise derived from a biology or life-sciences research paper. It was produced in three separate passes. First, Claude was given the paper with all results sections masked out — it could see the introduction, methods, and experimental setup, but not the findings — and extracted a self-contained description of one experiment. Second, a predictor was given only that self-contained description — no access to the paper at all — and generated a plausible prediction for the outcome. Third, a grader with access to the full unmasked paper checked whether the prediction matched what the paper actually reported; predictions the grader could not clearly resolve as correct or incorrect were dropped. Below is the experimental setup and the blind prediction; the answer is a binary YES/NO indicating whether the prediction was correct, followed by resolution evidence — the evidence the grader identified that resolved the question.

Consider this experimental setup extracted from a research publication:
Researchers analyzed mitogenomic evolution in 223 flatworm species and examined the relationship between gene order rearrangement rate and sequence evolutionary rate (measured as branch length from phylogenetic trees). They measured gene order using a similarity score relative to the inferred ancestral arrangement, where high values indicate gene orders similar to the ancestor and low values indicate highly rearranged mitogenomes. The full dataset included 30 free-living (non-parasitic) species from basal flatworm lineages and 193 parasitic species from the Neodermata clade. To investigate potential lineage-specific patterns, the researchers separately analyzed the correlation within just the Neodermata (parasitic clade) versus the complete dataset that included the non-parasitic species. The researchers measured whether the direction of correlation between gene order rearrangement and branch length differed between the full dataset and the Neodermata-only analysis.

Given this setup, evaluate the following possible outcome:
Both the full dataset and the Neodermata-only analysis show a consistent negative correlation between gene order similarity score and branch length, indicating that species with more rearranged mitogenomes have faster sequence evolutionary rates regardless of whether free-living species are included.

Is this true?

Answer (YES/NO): NO